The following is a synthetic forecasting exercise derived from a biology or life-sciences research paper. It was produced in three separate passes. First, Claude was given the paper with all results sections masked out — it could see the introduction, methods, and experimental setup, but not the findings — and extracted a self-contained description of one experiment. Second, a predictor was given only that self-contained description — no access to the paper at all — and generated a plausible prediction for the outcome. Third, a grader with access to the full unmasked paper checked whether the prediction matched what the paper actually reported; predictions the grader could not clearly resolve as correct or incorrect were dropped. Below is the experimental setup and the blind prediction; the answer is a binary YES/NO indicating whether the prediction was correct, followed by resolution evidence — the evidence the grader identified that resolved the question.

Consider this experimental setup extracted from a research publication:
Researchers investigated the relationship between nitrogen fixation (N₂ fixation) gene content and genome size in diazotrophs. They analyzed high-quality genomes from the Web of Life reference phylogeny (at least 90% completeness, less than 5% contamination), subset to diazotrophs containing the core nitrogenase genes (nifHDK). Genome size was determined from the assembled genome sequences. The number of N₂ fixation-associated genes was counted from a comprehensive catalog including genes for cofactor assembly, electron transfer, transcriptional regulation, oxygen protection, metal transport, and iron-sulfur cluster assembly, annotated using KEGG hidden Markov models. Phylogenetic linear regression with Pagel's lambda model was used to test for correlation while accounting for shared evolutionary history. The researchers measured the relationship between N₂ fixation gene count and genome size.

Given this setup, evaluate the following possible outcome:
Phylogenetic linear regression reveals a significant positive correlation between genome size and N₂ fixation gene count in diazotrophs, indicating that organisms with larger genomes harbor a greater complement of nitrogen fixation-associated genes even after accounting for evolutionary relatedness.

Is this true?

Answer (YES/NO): YES